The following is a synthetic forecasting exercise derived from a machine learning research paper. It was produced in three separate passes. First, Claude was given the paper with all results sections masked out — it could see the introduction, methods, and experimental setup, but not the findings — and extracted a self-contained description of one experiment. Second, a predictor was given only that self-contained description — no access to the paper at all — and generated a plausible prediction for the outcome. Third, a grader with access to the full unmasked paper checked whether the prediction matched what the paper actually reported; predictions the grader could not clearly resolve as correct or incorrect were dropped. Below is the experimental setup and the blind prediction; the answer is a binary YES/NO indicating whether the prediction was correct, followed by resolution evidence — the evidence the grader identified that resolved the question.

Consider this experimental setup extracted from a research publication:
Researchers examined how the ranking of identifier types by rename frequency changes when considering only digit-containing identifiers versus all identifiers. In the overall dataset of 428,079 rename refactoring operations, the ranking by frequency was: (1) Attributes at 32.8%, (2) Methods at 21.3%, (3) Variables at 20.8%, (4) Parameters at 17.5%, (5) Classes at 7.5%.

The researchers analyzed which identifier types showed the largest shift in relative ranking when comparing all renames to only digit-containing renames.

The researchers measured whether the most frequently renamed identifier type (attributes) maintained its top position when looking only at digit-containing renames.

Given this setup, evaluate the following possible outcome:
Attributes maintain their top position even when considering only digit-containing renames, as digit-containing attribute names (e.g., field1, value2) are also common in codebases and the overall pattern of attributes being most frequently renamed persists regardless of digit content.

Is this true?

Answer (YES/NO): NO